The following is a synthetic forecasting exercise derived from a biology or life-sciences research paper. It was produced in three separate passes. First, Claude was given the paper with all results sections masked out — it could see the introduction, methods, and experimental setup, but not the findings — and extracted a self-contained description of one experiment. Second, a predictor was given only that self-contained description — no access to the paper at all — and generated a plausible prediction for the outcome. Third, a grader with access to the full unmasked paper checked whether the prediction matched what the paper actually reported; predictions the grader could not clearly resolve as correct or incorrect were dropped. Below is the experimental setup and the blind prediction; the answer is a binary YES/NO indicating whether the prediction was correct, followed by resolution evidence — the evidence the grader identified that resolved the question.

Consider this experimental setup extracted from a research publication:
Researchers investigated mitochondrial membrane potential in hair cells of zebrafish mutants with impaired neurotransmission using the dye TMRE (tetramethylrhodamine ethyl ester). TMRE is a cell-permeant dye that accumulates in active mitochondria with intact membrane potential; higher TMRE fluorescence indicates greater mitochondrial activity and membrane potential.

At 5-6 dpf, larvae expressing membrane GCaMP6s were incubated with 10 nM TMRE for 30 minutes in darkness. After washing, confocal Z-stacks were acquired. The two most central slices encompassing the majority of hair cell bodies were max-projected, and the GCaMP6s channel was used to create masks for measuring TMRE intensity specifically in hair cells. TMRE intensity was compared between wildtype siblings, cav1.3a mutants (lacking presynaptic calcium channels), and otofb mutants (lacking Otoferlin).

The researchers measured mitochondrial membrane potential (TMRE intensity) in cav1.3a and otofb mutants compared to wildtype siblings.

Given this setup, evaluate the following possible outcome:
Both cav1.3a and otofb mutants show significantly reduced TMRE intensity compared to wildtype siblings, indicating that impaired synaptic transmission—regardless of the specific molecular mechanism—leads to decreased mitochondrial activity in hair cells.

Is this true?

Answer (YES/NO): YES